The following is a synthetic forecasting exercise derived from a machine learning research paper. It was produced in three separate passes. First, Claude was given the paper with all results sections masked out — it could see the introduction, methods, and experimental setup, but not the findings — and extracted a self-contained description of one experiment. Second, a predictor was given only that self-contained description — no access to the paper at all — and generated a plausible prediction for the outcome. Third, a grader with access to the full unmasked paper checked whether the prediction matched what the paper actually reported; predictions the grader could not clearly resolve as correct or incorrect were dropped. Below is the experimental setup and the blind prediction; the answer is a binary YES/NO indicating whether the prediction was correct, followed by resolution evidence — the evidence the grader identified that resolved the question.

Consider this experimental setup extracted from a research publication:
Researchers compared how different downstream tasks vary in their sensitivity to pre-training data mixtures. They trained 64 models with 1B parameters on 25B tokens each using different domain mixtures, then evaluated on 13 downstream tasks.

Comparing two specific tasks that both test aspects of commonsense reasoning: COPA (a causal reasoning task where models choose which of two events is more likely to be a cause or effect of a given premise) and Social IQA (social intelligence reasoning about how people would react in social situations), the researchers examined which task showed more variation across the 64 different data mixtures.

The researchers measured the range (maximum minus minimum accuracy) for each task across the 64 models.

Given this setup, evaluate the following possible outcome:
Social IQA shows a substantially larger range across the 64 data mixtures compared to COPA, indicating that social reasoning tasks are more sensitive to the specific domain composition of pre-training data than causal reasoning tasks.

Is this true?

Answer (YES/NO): NO